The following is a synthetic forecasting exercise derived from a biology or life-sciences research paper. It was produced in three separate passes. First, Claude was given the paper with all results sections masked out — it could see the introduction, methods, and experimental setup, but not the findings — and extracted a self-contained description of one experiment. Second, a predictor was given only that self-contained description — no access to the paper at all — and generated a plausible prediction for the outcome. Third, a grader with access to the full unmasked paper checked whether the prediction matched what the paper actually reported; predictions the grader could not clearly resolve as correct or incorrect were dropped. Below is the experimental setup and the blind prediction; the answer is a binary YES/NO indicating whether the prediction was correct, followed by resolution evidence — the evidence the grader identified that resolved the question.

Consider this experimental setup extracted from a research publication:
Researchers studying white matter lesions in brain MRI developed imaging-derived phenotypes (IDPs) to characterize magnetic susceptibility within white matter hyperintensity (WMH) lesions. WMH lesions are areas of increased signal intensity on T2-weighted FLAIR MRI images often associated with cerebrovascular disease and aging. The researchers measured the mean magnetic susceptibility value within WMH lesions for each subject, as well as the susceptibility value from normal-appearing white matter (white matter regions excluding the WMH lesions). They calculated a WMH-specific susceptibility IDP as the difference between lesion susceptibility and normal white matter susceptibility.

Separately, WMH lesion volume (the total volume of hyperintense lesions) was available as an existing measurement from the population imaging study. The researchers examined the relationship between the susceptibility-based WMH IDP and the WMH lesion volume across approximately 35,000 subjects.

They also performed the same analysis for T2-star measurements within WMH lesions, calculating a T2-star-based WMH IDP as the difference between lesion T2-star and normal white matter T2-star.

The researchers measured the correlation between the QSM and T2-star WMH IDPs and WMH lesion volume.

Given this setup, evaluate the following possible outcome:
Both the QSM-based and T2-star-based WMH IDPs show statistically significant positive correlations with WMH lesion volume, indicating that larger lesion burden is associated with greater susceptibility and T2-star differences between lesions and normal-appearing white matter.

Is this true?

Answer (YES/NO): NO